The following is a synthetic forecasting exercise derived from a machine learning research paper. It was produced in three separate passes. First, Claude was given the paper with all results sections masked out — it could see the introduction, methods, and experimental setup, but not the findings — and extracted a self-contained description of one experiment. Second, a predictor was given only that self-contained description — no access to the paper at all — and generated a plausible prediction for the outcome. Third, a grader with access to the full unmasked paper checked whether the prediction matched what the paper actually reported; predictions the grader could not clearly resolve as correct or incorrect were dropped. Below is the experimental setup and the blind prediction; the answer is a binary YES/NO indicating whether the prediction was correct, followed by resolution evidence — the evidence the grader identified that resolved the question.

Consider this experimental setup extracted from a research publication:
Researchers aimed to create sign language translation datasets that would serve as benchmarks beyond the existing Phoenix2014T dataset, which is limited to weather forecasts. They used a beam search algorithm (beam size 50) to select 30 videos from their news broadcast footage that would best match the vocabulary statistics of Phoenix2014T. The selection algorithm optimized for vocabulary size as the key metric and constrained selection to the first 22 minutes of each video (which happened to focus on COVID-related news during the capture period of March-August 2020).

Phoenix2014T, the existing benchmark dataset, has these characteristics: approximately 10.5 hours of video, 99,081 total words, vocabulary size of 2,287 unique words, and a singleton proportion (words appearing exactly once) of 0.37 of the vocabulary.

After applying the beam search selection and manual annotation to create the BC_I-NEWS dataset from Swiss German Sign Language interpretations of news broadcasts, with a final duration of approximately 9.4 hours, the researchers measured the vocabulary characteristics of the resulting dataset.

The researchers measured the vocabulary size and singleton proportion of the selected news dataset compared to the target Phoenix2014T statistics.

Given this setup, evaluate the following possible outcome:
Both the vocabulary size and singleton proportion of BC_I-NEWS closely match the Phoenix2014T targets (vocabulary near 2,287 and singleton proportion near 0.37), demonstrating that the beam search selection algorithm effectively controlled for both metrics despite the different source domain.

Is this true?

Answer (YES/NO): NO